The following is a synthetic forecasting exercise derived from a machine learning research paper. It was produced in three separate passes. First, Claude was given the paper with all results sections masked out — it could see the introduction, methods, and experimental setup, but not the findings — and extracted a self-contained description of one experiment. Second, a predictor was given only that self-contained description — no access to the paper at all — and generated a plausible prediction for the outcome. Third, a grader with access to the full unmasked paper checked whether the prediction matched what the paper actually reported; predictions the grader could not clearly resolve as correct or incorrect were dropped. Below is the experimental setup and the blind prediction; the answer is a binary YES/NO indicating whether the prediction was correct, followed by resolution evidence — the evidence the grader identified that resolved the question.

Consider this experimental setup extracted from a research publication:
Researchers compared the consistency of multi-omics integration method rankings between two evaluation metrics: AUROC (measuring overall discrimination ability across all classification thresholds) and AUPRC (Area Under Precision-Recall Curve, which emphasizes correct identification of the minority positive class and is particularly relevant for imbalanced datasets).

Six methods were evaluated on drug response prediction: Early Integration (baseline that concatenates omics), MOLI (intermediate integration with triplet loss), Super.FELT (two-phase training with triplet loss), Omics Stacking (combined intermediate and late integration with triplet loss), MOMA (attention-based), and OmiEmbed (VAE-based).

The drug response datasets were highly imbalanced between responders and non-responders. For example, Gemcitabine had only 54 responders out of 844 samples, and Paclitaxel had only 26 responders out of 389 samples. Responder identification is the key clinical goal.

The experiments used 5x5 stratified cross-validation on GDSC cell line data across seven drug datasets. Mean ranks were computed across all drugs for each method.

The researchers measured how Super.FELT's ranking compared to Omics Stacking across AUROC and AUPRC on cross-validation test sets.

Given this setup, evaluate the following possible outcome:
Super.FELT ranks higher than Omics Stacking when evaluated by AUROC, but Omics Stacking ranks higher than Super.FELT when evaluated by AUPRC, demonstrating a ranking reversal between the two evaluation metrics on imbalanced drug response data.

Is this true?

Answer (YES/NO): YES